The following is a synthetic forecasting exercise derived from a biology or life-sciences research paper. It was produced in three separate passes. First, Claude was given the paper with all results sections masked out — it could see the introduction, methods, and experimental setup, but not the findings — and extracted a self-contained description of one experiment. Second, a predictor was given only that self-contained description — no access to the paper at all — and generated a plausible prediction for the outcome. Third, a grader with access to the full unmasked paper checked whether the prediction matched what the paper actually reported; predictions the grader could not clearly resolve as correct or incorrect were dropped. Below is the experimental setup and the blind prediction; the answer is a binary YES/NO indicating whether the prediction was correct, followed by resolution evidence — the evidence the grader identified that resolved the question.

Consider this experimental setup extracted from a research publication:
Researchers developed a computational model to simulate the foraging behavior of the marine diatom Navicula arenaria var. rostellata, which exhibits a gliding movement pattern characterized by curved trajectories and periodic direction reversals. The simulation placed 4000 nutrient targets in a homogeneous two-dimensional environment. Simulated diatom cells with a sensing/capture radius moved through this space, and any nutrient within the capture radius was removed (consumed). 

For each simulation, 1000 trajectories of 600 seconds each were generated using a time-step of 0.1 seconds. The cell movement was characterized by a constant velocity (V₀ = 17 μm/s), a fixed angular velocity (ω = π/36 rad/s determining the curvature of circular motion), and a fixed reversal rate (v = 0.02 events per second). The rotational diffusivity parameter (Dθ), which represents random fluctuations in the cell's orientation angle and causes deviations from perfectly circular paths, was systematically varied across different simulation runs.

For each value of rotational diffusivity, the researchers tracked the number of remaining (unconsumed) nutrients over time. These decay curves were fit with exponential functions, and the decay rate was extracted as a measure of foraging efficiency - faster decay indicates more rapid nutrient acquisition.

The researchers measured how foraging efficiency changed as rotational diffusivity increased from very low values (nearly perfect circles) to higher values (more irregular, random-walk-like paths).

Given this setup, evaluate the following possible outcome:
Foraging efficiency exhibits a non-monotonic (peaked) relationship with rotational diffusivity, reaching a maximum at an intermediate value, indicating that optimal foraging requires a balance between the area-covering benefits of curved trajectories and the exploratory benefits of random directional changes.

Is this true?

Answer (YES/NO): YES